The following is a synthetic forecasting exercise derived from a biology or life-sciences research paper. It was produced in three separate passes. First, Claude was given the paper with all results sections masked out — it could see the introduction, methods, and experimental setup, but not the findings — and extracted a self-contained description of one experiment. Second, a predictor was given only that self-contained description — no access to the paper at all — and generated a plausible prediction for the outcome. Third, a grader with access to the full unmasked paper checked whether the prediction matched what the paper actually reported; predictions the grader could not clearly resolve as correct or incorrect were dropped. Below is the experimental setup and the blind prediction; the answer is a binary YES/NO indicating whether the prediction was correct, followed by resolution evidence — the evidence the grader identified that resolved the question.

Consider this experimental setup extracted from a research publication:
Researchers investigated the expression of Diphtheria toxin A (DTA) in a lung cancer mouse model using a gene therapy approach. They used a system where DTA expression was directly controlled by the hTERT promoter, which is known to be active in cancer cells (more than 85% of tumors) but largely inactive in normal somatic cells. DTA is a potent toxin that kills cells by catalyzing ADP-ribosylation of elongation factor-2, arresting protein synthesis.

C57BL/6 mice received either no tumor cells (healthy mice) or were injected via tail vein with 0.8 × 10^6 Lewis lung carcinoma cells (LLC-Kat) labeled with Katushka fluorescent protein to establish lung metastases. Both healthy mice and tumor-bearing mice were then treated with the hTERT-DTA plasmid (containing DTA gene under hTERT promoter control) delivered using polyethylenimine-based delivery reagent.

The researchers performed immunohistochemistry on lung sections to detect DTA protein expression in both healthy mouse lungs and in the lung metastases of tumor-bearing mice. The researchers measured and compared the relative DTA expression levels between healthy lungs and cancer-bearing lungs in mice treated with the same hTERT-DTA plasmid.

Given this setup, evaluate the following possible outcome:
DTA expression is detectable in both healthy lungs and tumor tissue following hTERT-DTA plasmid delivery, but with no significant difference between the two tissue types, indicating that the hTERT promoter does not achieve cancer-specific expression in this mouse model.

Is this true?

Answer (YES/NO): NO